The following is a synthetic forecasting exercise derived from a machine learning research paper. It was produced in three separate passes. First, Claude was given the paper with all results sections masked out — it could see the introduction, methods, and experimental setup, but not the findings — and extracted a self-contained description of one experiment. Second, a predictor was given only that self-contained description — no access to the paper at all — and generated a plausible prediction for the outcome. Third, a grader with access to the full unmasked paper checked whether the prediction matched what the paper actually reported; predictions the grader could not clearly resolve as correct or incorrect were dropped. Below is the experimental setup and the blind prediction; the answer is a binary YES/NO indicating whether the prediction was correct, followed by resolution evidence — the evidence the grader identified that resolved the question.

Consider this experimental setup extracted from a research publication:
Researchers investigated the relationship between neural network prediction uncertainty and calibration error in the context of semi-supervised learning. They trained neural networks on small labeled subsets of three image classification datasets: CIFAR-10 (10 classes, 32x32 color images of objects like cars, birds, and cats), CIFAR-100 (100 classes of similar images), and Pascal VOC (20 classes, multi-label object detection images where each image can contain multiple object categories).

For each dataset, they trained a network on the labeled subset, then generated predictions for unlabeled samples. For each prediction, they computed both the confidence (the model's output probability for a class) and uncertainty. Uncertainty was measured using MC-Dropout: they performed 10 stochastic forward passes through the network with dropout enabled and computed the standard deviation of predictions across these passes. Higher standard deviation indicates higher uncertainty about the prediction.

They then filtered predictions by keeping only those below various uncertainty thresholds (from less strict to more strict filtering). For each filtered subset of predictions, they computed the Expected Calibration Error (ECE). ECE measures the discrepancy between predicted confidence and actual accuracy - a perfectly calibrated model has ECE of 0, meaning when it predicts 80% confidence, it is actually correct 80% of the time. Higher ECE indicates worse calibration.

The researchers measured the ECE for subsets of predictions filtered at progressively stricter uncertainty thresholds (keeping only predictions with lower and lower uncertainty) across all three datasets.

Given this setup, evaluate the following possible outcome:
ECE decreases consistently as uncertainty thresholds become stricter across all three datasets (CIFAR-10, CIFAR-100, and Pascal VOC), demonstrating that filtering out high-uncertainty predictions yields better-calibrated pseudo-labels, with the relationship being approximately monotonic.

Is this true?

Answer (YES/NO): YES